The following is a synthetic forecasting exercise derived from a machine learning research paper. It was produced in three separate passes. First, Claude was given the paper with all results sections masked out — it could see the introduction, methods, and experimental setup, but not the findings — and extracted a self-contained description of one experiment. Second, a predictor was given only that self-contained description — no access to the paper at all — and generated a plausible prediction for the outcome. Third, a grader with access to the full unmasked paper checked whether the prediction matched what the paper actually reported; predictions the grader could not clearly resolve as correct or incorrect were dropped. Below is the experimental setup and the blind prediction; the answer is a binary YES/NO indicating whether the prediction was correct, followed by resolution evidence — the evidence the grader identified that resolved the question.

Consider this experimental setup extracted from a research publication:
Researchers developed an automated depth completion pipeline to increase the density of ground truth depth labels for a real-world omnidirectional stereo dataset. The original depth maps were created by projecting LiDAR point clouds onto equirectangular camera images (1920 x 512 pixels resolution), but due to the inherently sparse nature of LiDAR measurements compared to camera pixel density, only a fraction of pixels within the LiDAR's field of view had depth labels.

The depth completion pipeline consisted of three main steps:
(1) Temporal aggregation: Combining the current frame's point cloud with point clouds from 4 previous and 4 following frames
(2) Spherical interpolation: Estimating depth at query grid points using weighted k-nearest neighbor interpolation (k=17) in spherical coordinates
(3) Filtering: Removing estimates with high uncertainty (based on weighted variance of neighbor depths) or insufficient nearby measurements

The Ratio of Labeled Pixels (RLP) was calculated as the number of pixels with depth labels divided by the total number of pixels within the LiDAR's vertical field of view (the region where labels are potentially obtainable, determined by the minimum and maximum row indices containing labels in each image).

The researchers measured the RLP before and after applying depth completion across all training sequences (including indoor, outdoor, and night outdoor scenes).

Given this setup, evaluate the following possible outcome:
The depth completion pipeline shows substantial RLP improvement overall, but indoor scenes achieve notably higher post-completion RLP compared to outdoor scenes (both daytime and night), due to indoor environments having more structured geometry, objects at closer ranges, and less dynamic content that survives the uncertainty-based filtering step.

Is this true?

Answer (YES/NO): NO